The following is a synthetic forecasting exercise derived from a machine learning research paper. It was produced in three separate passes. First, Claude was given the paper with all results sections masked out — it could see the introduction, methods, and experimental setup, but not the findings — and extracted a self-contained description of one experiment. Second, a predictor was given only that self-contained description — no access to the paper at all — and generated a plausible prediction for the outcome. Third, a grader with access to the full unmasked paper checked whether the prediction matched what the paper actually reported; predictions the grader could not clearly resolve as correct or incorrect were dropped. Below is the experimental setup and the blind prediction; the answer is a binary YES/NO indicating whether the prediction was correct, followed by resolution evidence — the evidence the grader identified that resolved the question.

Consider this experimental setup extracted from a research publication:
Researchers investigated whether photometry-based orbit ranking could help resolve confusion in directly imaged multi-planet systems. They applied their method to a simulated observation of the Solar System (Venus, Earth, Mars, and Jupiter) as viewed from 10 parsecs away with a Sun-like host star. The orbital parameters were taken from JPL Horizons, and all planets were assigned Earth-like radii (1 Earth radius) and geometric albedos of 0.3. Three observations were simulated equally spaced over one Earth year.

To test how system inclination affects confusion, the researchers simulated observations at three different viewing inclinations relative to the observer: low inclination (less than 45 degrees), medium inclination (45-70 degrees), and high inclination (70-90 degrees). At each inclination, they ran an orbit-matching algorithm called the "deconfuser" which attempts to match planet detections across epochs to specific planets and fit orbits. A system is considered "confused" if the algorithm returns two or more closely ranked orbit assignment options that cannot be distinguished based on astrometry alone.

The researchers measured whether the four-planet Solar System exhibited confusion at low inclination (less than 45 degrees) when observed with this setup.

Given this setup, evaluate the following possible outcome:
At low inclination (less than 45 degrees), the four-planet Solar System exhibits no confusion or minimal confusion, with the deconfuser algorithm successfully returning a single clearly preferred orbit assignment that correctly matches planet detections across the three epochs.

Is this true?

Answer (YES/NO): YES